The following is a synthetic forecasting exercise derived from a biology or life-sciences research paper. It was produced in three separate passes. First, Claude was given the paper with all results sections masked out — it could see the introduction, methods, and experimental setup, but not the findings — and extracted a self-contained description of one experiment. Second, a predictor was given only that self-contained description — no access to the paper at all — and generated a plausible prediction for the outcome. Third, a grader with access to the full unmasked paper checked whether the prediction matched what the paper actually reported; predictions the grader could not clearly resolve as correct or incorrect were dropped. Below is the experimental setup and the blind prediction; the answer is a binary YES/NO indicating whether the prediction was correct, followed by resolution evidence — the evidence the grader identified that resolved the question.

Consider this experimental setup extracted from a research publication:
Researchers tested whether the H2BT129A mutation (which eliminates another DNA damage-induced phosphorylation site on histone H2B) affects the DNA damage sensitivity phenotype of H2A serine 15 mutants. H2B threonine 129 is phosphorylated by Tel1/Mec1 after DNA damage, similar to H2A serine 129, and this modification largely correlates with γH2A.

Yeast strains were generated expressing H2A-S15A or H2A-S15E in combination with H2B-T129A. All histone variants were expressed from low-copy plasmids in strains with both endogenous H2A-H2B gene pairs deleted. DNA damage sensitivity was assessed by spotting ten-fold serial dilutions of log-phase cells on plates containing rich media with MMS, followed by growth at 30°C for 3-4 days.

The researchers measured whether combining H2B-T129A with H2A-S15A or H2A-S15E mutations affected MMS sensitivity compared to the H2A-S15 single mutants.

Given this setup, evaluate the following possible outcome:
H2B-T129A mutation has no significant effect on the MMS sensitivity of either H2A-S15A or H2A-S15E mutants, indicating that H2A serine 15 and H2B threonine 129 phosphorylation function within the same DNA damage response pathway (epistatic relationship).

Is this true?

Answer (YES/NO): YES